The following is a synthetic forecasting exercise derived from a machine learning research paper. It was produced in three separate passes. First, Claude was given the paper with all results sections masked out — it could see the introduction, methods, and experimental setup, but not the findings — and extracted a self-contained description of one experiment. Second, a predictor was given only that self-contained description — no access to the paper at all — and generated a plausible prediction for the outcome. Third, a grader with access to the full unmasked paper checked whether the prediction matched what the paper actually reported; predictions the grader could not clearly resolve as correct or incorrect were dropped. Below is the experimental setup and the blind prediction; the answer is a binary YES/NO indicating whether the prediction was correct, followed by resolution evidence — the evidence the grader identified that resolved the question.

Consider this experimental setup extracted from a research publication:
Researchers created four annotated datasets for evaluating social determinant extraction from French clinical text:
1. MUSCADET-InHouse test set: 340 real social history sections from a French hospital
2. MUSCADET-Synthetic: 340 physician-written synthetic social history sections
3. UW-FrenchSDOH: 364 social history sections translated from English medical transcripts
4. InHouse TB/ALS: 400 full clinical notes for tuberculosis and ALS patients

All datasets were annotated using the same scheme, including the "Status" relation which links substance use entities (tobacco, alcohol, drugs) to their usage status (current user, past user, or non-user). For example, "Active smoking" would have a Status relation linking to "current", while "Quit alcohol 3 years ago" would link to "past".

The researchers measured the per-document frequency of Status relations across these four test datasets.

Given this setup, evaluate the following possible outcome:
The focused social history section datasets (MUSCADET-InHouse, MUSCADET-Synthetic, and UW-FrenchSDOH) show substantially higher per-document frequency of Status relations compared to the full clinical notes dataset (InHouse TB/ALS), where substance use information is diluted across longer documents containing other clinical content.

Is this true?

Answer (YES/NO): YES